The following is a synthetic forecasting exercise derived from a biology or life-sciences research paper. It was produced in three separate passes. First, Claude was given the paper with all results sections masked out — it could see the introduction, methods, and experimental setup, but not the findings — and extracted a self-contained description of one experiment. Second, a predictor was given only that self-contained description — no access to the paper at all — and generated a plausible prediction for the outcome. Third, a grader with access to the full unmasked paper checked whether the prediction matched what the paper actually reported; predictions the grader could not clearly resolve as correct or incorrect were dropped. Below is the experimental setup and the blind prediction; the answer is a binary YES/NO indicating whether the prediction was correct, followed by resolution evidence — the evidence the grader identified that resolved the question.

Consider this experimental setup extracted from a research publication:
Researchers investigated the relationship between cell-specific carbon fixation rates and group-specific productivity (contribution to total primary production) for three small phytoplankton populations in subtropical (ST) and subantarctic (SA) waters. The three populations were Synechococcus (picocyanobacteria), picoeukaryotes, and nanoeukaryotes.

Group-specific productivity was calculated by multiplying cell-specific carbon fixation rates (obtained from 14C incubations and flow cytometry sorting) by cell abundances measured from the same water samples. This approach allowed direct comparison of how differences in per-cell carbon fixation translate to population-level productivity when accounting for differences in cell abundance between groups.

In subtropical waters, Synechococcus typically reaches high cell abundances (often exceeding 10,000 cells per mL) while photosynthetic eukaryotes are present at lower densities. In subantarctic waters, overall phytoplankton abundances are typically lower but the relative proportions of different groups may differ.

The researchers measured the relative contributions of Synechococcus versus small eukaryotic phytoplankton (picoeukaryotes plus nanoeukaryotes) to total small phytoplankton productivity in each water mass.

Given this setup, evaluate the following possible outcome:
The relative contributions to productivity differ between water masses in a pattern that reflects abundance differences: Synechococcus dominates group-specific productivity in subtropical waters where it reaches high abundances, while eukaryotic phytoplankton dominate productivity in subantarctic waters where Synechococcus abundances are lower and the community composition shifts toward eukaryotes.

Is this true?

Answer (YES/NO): NO